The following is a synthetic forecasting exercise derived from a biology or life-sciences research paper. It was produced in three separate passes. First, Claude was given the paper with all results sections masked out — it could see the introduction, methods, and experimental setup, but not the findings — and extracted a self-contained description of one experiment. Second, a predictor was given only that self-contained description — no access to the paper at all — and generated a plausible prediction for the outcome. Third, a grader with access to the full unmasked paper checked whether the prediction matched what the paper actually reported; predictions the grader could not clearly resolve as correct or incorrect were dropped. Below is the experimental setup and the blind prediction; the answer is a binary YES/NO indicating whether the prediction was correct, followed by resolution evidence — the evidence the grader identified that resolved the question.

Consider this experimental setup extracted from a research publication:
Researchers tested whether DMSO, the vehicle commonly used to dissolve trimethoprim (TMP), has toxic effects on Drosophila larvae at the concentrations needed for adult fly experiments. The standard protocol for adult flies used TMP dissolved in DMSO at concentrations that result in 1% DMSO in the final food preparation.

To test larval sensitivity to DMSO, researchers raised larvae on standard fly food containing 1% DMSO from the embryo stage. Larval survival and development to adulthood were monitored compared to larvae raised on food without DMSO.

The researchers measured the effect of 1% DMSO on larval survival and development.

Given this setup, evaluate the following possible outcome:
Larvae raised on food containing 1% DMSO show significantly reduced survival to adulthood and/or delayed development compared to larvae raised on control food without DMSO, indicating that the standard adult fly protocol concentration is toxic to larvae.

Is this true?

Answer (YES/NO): YES